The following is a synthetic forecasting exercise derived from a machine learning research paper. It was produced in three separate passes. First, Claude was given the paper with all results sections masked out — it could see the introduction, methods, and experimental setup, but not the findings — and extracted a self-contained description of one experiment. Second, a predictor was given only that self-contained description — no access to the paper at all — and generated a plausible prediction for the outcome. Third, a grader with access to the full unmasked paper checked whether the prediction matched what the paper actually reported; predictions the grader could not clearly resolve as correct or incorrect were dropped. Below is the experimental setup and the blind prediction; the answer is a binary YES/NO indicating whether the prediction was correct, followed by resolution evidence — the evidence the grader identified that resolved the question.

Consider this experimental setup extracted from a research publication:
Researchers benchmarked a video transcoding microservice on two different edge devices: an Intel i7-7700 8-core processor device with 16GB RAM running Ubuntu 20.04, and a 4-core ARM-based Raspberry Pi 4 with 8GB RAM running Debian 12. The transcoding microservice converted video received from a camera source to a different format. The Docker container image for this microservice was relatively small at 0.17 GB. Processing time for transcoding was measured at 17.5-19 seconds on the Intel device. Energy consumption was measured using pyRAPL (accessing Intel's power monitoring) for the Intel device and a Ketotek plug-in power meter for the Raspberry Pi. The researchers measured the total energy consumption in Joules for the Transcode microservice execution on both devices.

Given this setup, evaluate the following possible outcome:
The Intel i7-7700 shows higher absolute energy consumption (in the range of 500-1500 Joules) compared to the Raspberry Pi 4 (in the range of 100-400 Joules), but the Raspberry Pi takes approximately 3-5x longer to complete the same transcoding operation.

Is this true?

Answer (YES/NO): NO